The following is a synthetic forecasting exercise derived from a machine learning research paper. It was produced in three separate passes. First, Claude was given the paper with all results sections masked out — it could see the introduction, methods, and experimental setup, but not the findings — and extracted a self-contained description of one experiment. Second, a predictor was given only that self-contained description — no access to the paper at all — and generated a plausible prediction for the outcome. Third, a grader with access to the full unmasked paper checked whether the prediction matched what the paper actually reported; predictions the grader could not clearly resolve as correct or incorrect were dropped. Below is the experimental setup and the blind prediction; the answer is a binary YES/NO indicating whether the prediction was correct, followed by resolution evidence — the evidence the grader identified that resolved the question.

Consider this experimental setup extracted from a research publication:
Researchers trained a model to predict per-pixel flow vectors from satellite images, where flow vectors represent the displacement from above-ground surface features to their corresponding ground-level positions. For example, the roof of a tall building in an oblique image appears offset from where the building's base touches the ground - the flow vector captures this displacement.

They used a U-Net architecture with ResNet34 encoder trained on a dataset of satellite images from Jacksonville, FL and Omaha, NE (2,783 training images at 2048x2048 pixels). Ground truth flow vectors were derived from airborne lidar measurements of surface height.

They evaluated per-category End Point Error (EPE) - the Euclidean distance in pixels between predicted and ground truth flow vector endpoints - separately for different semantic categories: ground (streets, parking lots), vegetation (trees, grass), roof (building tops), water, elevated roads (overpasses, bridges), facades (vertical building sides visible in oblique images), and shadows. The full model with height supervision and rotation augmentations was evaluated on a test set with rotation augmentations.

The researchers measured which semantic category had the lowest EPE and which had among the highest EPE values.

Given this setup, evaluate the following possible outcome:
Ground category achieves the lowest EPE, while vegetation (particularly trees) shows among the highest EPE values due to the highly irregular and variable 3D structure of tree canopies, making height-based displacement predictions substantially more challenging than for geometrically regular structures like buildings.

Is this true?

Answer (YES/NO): NO